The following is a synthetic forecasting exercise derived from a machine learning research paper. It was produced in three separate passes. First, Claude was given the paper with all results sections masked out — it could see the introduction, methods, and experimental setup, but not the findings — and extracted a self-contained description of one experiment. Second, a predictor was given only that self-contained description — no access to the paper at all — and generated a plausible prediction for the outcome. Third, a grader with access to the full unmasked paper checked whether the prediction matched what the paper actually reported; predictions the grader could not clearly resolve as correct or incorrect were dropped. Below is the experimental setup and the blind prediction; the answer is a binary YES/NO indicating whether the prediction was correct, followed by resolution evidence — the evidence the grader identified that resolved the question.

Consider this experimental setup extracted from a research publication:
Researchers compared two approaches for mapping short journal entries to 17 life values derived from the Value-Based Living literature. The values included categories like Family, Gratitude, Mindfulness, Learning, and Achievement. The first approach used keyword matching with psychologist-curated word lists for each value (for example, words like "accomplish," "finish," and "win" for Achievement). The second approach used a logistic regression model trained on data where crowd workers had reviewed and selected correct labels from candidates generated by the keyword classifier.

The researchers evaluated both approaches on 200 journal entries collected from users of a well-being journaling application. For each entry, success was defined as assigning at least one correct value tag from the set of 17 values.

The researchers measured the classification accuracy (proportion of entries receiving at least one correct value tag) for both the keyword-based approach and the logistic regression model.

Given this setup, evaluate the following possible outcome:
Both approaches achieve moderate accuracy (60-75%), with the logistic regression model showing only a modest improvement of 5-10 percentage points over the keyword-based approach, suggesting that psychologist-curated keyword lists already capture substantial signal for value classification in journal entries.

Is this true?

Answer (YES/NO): NO